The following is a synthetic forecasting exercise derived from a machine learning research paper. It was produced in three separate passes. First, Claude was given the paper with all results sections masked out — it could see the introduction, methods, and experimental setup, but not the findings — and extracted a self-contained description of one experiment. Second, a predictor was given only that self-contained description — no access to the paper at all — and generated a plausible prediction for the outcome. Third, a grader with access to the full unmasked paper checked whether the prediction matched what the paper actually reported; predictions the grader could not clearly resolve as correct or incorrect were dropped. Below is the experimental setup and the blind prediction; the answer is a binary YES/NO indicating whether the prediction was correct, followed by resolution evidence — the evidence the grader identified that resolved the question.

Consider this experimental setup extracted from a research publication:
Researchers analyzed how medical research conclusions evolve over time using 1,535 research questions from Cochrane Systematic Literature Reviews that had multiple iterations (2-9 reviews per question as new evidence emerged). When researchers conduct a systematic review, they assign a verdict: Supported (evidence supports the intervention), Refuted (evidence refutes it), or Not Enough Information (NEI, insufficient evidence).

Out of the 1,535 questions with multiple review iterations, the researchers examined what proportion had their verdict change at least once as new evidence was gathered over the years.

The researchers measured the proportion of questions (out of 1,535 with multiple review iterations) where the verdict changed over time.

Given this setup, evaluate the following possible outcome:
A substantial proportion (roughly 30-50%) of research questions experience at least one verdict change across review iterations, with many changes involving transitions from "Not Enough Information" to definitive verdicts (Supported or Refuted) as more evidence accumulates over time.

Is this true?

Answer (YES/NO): YES